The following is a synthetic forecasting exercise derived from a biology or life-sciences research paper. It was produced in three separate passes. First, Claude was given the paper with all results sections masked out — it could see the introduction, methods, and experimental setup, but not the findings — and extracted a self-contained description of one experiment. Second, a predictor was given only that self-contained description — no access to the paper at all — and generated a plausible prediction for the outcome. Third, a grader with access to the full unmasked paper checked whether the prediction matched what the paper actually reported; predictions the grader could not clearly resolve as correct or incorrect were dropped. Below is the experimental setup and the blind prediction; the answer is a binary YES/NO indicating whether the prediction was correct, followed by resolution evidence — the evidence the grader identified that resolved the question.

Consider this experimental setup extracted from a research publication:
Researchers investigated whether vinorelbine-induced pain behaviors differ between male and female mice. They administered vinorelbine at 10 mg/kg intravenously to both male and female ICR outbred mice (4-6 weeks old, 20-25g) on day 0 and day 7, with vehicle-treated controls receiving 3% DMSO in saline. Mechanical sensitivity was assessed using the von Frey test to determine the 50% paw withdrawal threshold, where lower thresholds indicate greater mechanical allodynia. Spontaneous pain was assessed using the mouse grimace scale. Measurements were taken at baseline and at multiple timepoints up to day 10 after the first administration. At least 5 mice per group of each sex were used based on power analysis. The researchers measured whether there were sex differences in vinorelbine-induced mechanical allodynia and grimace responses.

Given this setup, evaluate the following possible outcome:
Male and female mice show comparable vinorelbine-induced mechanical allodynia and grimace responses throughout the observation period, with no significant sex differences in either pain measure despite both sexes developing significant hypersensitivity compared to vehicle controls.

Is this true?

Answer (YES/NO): YES